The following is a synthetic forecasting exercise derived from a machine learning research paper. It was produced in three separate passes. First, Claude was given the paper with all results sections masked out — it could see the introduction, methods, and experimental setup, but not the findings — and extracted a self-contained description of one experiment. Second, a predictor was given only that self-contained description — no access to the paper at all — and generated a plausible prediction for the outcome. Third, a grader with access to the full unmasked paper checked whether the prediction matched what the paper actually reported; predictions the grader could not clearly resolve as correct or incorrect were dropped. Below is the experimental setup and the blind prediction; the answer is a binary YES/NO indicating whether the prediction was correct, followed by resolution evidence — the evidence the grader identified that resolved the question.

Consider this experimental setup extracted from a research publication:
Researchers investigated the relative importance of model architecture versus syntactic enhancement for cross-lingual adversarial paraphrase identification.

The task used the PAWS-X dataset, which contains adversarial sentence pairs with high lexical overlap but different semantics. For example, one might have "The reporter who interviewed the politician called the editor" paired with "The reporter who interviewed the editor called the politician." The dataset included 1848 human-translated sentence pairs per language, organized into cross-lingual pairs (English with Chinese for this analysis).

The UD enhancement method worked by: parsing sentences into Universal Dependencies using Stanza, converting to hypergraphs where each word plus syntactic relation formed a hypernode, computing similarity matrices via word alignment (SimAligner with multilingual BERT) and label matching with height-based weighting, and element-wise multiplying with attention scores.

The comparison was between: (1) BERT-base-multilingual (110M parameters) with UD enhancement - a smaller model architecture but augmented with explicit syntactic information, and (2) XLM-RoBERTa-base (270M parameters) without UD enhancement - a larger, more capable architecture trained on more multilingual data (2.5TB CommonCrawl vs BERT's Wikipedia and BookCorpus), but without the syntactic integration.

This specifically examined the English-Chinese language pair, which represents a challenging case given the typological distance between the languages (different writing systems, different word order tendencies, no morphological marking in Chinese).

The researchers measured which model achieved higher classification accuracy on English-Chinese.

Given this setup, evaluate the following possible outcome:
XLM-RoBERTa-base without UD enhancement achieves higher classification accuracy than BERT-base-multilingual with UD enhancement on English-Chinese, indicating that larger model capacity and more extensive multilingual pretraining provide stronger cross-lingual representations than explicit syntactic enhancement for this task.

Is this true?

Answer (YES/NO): NO